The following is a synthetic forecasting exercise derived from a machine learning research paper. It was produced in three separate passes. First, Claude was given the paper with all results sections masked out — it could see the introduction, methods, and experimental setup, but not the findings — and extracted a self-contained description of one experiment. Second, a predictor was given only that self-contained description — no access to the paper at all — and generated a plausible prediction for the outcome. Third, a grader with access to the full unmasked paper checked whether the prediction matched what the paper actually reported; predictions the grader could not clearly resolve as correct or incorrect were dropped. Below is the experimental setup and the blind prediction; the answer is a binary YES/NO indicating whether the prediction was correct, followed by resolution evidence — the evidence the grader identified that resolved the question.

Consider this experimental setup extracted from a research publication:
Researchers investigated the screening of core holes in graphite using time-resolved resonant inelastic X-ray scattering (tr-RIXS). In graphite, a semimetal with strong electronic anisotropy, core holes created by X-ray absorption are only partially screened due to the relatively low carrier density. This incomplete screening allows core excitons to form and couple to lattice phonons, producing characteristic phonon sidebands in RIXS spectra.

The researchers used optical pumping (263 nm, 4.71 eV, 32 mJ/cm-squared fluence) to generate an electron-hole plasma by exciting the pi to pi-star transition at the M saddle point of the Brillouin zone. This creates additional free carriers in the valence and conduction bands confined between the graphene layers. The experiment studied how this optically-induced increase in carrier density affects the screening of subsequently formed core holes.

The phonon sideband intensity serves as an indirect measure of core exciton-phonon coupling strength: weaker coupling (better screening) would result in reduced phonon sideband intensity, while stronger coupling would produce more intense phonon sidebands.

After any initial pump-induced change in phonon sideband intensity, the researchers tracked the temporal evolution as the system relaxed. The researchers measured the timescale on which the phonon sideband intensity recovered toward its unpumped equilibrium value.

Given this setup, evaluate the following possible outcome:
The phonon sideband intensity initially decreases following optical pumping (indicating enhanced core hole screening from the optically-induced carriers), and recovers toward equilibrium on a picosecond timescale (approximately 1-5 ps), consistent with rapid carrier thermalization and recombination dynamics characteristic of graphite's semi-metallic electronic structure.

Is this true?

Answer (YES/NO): NO